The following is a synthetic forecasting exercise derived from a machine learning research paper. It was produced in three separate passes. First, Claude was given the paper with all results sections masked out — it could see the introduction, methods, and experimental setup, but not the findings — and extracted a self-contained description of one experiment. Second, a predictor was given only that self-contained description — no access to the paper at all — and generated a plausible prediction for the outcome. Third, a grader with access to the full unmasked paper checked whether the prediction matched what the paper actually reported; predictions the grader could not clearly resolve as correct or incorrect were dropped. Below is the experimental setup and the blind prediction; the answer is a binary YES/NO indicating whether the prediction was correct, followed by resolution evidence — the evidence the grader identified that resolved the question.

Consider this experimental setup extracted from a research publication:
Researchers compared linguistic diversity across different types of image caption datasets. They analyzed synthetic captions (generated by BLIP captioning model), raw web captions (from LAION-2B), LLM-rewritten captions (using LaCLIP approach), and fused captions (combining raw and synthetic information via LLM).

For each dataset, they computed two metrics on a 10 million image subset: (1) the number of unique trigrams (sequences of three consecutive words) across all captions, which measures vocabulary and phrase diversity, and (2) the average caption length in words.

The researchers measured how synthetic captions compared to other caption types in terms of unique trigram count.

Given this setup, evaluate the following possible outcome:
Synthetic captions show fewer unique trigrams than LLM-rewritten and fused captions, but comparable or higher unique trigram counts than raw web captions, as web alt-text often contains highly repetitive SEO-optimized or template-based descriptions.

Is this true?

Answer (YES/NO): NO